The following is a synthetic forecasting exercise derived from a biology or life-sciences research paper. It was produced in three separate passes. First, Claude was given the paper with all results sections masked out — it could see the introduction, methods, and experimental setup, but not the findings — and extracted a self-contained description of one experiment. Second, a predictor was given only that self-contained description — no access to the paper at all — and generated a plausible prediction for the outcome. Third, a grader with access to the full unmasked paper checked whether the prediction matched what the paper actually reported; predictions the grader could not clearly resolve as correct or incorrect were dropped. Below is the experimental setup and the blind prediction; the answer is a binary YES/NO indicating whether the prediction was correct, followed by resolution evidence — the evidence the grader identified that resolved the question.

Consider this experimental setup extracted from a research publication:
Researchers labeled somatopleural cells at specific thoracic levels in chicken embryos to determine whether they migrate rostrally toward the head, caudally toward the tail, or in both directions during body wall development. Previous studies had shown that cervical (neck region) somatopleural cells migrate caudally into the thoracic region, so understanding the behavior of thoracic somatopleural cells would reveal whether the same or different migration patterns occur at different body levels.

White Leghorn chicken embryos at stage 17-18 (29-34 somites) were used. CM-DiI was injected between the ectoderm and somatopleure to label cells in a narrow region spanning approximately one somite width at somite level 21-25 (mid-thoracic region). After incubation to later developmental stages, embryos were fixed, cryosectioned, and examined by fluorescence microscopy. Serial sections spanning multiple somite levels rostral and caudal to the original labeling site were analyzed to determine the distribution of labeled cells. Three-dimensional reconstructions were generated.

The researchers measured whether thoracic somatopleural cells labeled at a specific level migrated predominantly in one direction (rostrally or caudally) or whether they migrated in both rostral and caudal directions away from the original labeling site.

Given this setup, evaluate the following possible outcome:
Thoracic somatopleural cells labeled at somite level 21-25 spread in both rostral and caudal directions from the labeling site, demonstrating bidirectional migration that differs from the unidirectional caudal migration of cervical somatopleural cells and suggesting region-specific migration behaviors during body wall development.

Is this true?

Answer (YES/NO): NO